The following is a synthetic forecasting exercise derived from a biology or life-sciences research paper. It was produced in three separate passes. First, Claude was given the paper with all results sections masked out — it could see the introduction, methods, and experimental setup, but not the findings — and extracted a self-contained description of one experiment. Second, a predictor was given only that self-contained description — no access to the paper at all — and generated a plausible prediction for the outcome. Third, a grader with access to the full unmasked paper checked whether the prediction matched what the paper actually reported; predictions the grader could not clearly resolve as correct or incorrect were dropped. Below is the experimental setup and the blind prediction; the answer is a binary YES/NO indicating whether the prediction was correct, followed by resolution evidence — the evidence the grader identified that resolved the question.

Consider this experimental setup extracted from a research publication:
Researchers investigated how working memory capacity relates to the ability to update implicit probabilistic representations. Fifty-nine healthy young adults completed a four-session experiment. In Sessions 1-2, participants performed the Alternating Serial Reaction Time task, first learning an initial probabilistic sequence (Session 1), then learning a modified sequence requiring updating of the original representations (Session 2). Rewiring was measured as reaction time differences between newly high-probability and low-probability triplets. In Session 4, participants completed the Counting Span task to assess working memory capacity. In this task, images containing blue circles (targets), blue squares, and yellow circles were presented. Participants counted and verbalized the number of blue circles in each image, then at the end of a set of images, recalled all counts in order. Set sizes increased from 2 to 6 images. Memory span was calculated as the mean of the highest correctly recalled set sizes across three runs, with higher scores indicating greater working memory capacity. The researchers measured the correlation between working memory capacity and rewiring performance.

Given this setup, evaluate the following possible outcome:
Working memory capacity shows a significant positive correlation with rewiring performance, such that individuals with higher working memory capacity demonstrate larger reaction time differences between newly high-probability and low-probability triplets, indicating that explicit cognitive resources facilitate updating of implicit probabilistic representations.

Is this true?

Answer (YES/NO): NO